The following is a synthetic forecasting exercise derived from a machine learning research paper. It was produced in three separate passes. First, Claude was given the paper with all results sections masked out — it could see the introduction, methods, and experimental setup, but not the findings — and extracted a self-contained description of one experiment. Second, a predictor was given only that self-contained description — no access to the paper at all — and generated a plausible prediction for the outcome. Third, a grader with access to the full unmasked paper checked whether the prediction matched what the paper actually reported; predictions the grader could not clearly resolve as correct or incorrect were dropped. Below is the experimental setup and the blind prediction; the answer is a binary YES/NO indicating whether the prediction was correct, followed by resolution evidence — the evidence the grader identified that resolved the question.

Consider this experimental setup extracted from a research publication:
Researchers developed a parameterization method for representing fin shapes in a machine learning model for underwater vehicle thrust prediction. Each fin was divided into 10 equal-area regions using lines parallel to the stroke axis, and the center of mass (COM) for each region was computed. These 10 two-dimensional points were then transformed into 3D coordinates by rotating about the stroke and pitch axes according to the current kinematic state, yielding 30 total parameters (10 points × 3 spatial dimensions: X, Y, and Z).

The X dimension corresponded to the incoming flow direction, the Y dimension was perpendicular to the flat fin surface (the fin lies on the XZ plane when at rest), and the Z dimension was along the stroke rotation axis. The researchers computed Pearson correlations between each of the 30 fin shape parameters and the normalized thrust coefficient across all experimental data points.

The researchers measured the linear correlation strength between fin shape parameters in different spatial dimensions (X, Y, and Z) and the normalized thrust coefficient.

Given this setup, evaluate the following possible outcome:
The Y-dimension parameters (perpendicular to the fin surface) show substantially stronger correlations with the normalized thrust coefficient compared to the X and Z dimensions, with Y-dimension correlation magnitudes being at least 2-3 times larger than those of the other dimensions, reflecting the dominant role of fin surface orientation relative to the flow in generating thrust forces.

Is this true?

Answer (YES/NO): NO